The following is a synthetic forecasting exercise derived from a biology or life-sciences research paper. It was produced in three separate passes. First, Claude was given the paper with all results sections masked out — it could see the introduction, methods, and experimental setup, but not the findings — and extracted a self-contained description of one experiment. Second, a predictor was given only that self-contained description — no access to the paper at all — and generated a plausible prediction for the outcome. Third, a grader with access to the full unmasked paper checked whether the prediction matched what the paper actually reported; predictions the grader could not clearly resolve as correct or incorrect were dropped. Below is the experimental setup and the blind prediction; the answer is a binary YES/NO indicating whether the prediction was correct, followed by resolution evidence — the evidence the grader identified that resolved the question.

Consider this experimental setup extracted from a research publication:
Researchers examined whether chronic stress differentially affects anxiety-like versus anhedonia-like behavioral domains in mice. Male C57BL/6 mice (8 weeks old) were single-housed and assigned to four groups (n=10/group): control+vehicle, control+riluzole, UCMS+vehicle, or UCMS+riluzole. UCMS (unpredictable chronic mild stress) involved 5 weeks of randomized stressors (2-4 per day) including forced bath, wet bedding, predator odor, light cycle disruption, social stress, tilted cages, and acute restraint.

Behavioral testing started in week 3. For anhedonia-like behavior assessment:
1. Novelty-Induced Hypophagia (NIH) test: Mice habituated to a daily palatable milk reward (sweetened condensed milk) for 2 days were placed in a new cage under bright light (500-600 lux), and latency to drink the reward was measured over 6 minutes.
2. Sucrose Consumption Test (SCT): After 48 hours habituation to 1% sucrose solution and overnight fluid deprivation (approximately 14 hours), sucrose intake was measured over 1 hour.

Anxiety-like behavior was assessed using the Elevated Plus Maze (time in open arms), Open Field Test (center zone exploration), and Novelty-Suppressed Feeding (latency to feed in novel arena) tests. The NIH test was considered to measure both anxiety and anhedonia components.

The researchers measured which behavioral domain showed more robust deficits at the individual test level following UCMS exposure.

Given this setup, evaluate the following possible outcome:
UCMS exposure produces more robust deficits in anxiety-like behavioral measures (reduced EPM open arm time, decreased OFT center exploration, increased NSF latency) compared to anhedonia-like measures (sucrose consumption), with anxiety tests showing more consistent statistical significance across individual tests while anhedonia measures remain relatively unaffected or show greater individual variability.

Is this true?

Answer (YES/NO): NO